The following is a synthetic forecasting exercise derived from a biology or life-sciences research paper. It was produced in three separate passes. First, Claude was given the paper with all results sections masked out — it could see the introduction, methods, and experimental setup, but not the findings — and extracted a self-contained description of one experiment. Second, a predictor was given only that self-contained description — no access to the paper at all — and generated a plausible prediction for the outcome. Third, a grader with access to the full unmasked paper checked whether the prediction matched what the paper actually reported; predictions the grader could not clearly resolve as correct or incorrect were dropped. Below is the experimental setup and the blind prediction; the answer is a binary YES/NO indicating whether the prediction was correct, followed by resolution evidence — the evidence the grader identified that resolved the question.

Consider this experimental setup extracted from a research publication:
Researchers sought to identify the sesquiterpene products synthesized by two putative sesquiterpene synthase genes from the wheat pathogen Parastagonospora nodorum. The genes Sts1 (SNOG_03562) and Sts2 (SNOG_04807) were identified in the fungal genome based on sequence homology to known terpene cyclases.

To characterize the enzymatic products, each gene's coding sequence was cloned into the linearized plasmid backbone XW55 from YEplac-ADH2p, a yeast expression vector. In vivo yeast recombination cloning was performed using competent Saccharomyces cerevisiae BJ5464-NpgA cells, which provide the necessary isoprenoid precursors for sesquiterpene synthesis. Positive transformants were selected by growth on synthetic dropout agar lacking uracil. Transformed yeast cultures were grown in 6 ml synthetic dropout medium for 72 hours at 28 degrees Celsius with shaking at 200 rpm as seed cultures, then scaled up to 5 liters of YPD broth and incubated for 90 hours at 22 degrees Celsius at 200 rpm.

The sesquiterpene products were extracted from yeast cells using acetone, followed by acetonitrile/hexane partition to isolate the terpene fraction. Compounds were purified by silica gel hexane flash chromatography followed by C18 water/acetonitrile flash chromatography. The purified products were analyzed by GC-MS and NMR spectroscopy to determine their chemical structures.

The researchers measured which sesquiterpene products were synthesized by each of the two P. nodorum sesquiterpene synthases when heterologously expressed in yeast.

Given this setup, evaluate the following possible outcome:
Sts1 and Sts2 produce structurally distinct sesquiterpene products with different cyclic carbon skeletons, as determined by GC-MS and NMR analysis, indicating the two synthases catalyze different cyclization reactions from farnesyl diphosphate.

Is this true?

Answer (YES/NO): YES